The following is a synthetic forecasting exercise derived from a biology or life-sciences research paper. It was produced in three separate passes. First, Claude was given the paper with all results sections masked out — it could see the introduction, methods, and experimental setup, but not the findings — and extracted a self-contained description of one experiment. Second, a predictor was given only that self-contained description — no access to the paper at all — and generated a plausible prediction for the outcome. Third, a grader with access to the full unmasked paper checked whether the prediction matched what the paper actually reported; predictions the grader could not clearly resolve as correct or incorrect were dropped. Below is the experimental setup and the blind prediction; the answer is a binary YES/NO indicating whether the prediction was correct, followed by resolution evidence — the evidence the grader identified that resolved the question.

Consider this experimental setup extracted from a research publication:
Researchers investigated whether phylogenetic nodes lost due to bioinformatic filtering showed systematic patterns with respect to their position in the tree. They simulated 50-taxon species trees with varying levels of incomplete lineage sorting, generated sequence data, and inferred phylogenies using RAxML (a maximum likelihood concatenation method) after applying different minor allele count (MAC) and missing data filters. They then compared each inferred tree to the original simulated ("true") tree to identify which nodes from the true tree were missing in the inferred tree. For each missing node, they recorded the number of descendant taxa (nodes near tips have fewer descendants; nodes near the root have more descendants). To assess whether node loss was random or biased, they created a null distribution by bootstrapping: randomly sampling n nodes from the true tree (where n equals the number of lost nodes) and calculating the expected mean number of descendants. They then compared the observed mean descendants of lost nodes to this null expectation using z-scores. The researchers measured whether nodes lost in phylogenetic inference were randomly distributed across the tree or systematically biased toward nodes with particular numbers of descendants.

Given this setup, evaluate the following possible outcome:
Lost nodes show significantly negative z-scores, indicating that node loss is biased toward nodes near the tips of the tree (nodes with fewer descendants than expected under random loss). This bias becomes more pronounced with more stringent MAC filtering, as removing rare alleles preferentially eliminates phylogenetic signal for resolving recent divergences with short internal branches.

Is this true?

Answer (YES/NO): YES